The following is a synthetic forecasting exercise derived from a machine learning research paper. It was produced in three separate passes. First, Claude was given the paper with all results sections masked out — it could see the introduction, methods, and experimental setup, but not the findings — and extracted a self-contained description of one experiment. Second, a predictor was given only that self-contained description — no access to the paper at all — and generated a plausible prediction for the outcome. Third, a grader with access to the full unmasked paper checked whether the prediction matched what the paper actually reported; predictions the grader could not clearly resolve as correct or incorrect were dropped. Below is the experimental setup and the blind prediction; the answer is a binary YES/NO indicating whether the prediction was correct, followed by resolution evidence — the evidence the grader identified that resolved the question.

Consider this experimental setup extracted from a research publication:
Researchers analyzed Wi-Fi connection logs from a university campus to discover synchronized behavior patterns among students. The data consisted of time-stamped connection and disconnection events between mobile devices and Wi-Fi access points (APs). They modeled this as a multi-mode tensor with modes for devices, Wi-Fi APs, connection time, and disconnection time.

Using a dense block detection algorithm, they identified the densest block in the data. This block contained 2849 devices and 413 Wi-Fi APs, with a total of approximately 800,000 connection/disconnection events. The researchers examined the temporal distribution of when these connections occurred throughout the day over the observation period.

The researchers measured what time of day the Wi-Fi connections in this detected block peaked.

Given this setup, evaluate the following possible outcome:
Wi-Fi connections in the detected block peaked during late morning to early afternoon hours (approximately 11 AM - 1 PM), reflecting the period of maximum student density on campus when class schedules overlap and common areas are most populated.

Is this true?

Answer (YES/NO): NO